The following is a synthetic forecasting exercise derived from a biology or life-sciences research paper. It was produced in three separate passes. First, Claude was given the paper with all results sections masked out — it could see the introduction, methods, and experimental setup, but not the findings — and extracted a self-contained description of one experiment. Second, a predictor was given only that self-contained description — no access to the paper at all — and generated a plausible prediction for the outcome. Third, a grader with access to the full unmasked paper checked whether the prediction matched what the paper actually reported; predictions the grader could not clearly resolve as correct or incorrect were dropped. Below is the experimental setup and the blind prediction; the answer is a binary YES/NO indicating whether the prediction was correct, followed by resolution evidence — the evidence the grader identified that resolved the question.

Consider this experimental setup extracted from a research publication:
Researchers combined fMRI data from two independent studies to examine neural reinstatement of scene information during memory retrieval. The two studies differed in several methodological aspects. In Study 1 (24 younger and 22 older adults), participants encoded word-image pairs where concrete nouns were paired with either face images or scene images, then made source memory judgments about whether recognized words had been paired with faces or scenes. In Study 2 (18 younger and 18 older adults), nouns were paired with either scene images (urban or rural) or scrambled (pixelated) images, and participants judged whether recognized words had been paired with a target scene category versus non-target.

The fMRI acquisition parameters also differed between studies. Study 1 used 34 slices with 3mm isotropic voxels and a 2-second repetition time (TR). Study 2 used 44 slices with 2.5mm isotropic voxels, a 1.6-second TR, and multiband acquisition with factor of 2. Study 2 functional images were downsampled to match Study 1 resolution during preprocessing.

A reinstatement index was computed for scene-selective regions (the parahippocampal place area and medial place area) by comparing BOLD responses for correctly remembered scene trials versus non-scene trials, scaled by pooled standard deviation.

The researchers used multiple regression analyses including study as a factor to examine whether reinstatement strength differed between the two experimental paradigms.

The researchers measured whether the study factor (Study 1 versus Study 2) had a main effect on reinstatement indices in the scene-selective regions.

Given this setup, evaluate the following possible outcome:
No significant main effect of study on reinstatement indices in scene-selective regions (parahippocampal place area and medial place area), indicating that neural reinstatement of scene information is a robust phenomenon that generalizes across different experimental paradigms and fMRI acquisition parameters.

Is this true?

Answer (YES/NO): YES